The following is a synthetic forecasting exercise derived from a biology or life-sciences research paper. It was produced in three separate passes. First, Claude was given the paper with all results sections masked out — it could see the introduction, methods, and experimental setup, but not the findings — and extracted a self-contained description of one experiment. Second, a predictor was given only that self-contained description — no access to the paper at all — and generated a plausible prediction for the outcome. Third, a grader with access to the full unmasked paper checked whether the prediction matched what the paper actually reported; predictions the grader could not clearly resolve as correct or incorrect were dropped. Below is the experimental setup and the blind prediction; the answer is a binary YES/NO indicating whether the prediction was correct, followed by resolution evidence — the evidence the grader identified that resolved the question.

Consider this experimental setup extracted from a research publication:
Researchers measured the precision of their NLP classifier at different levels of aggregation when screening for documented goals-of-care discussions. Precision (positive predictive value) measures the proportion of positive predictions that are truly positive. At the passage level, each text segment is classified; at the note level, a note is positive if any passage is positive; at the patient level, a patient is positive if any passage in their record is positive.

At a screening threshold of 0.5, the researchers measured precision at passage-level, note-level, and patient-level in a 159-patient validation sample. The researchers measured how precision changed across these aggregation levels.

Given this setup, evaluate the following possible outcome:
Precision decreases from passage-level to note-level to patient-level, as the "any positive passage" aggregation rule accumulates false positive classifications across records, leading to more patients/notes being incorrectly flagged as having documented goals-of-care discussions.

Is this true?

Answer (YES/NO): NO